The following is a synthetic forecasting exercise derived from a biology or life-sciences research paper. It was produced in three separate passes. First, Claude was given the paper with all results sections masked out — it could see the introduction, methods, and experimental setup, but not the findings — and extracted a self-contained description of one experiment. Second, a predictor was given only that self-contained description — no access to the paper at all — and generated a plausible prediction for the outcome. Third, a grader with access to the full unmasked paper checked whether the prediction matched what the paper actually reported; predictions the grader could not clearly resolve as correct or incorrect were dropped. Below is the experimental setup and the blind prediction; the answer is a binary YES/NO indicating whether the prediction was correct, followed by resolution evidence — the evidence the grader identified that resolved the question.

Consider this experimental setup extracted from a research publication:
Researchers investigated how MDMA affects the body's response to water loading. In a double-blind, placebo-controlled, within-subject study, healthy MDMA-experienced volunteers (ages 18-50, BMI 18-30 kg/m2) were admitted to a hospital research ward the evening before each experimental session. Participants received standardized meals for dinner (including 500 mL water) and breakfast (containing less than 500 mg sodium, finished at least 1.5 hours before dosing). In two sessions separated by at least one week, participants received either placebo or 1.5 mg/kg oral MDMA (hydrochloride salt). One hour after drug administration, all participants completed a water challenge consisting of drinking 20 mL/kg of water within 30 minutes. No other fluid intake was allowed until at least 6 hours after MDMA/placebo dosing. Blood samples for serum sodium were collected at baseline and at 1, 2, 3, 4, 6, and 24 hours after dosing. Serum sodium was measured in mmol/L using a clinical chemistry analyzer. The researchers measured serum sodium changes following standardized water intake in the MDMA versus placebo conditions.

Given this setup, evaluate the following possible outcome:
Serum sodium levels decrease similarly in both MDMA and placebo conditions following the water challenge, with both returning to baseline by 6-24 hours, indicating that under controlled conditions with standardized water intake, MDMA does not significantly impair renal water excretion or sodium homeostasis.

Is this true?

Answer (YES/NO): NO